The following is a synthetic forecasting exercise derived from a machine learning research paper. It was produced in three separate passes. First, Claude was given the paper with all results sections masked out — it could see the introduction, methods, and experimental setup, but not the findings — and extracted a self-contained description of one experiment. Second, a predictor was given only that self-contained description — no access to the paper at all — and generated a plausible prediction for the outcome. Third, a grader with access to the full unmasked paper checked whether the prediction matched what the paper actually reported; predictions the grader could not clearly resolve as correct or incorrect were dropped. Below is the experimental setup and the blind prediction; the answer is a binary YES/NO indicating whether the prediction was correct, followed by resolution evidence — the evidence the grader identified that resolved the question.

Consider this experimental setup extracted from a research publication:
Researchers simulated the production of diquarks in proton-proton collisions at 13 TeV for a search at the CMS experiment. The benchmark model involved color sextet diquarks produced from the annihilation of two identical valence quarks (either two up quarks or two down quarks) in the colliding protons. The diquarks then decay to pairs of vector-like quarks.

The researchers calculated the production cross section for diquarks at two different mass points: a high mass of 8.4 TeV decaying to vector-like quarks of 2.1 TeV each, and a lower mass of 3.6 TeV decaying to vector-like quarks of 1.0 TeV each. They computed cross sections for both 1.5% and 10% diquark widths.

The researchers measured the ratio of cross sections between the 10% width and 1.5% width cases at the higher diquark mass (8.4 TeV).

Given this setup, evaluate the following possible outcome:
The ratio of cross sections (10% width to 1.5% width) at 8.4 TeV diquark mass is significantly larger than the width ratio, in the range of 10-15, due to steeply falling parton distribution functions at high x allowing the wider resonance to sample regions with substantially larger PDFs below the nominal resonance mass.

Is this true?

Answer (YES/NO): YES